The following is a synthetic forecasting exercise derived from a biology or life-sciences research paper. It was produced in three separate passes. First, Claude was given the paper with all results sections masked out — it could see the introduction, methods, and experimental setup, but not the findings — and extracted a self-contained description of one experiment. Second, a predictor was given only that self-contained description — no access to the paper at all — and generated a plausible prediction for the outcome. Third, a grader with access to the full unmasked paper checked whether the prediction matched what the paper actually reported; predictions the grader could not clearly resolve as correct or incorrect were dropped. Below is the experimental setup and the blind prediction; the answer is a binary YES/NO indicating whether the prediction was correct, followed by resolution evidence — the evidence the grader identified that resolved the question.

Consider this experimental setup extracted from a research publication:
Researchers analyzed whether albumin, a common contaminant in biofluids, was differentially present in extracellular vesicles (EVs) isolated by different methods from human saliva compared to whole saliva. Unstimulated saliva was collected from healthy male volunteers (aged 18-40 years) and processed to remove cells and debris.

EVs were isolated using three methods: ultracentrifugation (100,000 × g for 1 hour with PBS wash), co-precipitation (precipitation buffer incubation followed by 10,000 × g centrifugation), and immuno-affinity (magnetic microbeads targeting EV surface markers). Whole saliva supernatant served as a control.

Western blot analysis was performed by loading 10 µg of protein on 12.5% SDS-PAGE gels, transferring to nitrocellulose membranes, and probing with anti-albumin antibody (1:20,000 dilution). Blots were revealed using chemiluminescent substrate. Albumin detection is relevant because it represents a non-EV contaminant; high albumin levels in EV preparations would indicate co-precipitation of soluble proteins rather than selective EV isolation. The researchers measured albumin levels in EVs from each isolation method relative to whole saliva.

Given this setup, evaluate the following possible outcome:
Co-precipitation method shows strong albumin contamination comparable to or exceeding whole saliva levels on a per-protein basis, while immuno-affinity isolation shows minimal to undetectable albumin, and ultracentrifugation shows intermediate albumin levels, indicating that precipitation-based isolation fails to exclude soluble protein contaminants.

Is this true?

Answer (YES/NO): NO